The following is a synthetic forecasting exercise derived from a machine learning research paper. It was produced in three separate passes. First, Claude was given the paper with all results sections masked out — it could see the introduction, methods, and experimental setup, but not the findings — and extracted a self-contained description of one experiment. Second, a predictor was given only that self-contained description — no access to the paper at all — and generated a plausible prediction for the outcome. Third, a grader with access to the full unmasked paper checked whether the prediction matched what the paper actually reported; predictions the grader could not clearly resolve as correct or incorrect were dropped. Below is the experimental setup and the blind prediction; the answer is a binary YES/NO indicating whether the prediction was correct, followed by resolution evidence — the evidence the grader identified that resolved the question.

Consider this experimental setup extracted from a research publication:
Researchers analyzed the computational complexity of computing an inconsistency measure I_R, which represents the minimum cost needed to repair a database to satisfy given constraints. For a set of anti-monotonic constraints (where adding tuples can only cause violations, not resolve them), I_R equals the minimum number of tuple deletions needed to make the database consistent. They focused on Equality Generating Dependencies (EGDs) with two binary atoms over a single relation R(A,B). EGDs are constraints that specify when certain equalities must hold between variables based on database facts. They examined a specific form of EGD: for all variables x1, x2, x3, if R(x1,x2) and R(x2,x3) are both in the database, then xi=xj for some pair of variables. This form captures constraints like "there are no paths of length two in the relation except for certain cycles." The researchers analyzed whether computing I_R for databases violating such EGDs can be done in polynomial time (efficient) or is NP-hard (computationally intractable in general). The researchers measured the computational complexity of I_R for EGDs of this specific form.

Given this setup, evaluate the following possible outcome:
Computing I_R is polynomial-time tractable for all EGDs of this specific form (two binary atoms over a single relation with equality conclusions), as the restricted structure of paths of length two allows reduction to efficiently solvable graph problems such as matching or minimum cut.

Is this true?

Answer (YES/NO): NO